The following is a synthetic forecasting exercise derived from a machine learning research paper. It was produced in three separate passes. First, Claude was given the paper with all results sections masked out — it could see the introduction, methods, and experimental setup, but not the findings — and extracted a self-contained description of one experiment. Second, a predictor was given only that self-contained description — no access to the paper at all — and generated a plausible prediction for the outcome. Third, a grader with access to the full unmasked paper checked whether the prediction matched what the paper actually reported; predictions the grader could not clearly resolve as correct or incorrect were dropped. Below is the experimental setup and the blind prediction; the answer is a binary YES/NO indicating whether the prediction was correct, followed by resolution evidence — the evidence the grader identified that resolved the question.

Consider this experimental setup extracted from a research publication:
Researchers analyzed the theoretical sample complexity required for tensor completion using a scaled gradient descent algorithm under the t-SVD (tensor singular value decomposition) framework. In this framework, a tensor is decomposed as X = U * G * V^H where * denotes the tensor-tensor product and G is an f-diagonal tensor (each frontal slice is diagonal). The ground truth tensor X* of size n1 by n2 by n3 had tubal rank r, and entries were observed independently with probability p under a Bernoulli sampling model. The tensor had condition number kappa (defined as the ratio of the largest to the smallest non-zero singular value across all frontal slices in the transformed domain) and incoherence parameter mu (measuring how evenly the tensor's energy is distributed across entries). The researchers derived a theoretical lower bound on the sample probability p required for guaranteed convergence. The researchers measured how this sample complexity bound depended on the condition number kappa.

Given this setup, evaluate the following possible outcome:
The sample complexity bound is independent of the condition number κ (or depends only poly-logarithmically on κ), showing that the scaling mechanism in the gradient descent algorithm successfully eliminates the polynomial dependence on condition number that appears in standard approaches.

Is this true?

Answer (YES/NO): NO